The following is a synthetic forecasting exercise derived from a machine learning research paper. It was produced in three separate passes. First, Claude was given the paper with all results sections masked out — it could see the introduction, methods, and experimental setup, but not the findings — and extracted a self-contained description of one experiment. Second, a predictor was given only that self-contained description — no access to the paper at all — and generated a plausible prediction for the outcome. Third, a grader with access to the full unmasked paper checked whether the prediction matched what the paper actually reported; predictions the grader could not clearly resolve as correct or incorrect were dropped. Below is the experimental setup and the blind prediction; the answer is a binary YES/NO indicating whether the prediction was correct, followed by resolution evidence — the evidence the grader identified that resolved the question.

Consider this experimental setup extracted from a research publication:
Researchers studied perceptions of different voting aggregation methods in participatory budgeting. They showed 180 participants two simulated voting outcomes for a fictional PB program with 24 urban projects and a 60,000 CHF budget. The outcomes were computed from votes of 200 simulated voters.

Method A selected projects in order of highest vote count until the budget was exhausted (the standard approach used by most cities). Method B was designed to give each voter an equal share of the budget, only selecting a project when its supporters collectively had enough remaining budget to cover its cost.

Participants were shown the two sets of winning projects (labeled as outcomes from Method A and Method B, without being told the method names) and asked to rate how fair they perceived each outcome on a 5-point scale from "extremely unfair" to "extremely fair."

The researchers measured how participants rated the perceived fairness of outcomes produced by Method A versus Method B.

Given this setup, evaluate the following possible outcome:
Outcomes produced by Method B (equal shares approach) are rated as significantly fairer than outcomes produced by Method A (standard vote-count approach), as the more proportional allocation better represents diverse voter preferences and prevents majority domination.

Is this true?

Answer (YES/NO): YES